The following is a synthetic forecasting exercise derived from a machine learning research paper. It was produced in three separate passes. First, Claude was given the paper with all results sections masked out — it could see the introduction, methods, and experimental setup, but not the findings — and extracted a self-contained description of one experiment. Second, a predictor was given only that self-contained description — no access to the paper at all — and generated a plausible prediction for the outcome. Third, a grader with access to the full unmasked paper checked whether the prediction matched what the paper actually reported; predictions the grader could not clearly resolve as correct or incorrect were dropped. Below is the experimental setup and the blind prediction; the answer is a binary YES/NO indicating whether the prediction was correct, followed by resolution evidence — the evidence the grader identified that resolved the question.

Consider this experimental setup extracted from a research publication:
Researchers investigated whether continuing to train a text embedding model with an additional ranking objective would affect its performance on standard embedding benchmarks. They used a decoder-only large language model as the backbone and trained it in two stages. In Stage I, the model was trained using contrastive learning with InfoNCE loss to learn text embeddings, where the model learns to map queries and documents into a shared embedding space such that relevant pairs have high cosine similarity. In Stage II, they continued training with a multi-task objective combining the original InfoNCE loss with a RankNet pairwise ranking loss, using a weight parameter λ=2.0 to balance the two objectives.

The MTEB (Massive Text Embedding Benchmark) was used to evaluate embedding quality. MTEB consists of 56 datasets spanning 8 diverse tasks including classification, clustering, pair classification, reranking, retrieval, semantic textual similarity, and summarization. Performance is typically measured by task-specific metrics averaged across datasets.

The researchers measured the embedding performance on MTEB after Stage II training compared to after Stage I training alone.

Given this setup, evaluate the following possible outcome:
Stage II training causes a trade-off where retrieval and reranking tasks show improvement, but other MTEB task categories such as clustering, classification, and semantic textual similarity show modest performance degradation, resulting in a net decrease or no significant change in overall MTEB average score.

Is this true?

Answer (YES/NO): NO